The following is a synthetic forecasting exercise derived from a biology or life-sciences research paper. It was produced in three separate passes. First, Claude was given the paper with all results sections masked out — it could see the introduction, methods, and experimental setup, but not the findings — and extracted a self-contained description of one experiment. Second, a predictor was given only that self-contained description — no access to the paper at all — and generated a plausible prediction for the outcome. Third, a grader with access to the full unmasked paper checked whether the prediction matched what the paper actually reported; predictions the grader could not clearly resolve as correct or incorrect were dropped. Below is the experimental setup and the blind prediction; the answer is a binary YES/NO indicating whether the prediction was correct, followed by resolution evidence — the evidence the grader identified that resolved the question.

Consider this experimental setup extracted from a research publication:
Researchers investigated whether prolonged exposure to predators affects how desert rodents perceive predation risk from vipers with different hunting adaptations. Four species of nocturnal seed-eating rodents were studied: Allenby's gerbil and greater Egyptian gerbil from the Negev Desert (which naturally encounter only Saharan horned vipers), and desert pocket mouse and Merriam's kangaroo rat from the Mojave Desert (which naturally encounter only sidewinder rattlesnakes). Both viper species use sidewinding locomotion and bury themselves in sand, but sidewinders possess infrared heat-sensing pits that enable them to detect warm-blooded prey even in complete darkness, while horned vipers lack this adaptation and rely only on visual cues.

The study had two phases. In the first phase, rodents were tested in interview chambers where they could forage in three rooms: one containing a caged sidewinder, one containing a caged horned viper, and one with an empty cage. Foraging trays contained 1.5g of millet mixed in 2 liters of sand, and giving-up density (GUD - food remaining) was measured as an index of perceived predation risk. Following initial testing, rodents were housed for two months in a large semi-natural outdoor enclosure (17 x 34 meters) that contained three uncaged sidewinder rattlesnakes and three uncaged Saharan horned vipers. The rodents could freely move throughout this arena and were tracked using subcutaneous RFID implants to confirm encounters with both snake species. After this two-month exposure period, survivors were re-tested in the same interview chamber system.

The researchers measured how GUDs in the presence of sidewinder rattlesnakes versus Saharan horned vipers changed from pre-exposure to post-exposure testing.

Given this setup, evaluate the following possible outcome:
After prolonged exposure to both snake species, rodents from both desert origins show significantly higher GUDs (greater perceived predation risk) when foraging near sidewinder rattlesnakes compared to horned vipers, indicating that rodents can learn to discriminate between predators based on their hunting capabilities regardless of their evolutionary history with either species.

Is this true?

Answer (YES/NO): NO